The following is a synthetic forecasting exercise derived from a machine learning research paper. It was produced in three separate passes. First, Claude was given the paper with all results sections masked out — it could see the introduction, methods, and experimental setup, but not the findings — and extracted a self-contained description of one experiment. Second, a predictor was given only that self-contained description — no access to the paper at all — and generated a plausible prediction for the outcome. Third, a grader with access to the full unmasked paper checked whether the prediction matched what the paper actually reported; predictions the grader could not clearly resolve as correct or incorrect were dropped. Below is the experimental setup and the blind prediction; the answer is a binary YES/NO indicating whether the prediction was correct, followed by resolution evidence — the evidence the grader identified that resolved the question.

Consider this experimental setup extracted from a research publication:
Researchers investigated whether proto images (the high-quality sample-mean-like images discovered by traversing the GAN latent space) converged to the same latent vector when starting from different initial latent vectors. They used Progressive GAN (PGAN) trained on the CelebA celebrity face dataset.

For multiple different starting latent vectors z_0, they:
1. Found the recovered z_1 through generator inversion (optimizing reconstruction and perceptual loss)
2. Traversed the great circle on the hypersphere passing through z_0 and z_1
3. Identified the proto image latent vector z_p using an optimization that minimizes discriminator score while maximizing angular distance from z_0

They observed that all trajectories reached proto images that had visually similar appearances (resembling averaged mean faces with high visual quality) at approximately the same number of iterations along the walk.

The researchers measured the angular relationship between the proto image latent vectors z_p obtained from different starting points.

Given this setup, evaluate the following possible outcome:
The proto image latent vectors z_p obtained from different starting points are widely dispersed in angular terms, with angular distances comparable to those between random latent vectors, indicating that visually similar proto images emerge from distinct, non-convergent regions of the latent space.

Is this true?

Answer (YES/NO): YES